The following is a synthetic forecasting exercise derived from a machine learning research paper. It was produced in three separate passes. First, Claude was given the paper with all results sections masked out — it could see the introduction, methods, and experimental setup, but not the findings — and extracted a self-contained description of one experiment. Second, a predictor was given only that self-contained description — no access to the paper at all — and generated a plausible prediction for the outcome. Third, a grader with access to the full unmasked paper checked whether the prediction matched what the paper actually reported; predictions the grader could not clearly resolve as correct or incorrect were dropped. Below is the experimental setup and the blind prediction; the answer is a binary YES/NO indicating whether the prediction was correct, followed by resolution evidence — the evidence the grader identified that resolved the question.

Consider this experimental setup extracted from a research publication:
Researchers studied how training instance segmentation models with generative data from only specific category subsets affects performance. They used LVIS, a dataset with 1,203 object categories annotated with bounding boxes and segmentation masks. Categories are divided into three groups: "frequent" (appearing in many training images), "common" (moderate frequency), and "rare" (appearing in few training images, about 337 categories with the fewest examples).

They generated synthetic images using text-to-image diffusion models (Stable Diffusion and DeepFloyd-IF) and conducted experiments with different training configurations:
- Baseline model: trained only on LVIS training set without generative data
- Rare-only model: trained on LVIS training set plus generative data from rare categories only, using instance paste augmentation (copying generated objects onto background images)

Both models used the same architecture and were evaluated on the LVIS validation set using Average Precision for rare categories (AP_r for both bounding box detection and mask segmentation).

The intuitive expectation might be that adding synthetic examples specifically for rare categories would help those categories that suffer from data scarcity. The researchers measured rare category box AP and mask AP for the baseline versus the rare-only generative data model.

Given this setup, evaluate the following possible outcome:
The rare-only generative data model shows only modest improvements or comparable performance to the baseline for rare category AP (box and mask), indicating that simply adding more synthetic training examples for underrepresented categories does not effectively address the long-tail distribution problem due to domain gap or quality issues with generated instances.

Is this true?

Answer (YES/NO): NO